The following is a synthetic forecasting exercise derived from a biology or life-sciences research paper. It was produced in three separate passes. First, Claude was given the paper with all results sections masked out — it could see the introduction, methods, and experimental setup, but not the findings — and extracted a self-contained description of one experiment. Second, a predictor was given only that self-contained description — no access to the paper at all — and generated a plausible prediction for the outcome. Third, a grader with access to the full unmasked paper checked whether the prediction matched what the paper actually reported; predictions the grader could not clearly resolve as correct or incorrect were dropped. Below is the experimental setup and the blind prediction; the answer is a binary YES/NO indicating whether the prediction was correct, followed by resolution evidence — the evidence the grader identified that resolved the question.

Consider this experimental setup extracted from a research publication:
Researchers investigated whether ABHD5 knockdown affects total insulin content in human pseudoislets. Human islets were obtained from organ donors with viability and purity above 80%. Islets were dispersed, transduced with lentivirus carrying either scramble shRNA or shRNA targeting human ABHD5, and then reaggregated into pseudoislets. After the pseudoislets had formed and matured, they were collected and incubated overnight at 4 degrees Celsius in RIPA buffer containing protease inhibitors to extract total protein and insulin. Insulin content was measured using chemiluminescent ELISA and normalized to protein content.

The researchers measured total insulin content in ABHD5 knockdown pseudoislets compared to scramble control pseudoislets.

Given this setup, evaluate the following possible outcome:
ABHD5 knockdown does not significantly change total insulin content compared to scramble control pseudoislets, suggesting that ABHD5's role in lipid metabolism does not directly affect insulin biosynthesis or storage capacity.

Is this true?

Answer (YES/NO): YES